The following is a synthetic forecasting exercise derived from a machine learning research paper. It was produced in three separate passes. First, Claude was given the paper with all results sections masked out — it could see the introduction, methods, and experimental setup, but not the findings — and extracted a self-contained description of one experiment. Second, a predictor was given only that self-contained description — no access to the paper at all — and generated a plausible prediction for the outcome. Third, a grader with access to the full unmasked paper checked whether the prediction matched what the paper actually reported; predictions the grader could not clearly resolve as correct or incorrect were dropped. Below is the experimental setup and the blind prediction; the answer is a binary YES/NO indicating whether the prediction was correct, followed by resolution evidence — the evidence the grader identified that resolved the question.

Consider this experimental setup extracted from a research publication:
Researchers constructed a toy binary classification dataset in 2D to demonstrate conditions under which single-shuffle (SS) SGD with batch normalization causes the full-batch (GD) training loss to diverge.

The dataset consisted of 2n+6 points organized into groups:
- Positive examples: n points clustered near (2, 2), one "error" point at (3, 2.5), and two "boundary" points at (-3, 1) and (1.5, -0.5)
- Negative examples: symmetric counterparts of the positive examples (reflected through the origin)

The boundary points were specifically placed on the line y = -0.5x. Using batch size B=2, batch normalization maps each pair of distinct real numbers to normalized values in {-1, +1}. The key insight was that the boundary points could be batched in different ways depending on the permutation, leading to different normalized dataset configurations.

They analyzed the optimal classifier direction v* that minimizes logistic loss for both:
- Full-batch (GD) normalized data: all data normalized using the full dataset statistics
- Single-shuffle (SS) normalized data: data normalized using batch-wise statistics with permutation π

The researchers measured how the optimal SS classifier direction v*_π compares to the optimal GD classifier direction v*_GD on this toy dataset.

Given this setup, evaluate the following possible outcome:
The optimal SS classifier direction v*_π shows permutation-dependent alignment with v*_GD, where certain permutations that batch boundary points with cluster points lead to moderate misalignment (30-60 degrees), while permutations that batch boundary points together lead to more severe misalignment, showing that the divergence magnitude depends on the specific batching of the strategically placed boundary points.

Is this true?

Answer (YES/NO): NO